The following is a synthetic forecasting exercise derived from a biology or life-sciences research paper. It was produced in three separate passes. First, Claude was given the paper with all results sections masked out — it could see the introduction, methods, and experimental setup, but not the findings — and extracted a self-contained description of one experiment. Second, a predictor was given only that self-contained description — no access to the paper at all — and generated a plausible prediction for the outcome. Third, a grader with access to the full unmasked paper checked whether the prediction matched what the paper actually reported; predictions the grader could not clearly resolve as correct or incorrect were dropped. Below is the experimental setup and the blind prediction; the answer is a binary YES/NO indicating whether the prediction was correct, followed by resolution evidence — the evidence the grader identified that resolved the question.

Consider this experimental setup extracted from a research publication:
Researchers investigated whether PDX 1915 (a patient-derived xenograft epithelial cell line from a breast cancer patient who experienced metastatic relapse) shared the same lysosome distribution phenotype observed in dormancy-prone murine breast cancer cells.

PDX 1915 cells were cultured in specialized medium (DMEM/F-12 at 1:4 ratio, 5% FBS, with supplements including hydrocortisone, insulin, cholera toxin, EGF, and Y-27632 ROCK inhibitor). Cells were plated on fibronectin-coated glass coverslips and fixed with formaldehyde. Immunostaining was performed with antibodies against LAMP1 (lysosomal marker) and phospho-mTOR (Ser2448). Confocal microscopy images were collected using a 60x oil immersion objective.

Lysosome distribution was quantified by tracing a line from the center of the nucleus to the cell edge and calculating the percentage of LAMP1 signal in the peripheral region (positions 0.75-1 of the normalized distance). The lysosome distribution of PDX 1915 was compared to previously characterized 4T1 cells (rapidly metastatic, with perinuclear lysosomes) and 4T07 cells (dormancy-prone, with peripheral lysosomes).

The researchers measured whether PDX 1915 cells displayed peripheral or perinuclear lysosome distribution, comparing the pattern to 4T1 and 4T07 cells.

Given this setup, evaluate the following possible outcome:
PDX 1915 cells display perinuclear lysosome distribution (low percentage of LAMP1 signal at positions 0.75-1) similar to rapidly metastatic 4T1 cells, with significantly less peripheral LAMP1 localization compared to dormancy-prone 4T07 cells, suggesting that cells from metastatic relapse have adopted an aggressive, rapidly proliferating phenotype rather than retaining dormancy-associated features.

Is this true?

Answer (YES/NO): NO